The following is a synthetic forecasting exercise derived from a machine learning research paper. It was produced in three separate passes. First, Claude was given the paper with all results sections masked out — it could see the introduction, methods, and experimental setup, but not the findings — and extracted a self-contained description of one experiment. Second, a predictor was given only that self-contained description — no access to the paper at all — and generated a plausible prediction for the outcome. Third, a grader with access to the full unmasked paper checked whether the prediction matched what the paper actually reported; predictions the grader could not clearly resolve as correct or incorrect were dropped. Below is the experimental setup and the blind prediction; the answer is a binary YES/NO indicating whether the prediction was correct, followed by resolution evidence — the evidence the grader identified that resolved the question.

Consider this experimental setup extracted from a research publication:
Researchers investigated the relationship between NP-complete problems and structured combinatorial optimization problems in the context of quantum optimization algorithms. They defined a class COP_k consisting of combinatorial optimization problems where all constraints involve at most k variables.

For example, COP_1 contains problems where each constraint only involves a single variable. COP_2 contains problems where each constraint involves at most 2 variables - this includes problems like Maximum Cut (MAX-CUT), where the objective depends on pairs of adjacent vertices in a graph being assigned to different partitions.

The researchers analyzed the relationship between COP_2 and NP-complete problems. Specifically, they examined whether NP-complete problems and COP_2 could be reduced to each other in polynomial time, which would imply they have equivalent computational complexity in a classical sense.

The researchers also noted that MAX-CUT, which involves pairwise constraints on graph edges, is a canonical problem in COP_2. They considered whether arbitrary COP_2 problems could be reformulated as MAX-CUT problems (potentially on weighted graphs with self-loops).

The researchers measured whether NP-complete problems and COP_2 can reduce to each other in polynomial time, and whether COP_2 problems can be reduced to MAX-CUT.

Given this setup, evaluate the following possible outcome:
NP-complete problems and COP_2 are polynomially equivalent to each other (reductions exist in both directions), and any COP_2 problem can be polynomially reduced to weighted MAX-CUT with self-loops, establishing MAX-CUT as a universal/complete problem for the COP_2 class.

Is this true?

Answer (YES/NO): YES